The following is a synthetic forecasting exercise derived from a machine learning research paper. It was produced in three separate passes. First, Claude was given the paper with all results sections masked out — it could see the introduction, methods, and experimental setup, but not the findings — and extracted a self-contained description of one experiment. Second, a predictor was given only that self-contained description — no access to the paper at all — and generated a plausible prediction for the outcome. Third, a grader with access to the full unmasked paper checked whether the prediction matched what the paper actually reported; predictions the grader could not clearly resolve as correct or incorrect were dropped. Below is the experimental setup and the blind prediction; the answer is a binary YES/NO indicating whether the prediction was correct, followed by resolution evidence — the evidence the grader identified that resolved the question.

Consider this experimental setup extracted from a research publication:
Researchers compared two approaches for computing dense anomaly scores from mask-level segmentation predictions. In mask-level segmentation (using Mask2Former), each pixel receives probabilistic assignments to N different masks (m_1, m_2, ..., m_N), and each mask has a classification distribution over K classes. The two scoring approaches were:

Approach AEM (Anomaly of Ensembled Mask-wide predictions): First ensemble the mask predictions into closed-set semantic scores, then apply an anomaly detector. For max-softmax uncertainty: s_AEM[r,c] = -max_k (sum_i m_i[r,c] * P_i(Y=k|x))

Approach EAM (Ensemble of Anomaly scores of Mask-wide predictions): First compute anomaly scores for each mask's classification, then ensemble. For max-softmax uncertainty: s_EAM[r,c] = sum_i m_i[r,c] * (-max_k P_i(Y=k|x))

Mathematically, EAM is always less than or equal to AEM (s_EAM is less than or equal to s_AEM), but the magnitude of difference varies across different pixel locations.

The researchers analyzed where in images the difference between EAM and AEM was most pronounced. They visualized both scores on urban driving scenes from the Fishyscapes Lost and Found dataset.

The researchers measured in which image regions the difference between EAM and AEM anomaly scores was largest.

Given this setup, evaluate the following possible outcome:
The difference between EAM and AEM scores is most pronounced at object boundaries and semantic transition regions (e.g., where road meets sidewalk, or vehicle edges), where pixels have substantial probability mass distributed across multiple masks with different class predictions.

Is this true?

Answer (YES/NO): YES